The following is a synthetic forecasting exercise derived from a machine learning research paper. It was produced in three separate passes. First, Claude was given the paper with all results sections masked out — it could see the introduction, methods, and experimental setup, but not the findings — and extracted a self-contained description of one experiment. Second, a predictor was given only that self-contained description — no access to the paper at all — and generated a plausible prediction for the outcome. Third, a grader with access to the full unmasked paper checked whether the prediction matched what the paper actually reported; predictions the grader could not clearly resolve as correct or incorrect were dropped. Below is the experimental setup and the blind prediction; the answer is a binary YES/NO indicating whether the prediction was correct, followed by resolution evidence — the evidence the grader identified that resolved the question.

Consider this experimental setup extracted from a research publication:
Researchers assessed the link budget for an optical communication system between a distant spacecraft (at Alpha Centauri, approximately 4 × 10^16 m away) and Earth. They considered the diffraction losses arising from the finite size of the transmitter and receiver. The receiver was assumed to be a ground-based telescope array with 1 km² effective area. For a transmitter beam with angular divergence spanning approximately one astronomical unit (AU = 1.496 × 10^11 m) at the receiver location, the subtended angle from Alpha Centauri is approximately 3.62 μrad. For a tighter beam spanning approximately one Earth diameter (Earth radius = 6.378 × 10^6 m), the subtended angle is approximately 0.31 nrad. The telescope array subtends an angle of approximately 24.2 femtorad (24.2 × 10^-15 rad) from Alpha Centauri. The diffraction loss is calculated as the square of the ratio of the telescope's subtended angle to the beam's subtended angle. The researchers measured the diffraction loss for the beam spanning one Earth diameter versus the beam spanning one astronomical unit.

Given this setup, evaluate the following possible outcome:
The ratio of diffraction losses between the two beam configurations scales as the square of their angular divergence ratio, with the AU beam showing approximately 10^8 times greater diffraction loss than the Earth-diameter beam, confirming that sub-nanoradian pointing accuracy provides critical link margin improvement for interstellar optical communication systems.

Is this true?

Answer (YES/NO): YES